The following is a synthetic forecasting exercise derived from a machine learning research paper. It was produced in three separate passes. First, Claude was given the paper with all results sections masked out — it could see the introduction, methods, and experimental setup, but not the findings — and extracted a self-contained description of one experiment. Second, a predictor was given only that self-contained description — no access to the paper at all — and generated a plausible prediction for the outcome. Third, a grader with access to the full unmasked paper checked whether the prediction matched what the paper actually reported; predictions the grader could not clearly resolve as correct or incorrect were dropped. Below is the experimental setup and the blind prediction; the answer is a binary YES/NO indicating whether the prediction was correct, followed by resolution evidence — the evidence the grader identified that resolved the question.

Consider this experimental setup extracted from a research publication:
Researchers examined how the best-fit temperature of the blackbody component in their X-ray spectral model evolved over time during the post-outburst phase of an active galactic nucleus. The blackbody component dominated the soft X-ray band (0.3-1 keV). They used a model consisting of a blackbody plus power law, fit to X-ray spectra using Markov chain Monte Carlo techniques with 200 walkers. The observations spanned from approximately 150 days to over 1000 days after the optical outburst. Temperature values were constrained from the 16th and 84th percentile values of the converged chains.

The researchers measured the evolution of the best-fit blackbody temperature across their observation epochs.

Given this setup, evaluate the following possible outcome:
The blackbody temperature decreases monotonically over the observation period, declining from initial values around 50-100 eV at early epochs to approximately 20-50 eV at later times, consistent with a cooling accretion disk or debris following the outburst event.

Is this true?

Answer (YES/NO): NO